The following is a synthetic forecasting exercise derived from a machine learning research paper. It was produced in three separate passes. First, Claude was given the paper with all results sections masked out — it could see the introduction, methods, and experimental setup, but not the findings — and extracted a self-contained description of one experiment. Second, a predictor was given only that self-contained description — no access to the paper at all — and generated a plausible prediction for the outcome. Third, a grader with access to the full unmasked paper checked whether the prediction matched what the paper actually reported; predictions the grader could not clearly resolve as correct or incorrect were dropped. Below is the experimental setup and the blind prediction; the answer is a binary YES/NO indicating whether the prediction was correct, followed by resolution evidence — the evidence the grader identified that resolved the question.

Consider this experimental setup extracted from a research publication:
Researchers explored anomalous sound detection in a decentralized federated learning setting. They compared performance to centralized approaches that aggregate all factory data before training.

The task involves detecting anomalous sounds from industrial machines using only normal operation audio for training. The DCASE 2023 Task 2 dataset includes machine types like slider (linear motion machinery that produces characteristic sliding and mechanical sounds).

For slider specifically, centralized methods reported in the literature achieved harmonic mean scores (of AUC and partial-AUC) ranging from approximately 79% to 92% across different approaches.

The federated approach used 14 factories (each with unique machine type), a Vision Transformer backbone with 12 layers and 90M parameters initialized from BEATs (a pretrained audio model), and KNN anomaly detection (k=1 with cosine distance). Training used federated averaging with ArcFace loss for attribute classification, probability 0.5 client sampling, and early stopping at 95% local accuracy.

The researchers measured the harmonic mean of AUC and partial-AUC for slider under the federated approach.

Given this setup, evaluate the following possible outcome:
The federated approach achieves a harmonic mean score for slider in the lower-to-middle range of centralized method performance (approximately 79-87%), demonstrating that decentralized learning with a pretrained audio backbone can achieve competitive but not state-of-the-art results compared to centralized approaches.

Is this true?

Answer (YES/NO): NO